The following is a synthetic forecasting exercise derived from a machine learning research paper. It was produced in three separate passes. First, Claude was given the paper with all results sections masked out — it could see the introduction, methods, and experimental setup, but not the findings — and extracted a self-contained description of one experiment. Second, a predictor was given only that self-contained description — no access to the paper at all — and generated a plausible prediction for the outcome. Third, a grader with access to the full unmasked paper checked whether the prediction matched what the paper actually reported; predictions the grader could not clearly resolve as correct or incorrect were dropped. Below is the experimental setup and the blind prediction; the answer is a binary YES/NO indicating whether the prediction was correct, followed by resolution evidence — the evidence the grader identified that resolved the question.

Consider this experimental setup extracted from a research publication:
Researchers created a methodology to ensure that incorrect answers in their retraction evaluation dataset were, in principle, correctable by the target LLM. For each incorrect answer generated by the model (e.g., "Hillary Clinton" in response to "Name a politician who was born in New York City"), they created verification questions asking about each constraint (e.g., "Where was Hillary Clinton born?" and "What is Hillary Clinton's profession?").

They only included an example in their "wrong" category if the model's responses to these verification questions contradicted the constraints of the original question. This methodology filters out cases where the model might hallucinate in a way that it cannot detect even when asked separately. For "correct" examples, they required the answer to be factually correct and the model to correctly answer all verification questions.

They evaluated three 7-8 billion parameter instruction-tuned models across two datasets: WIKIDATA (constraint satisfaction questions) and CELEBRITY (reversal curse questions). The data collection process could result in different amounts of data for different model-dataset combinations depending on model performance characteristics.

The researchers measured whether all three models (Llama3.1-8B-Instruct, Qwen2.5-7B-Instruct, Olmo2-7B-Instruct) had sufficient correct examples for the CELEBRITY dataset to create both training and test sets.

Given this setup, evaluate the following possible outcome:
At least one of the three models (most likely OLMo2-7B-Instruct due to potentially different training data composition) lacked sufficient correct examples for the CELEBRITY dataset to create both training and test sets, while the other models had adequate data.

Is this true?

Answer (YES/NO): NO